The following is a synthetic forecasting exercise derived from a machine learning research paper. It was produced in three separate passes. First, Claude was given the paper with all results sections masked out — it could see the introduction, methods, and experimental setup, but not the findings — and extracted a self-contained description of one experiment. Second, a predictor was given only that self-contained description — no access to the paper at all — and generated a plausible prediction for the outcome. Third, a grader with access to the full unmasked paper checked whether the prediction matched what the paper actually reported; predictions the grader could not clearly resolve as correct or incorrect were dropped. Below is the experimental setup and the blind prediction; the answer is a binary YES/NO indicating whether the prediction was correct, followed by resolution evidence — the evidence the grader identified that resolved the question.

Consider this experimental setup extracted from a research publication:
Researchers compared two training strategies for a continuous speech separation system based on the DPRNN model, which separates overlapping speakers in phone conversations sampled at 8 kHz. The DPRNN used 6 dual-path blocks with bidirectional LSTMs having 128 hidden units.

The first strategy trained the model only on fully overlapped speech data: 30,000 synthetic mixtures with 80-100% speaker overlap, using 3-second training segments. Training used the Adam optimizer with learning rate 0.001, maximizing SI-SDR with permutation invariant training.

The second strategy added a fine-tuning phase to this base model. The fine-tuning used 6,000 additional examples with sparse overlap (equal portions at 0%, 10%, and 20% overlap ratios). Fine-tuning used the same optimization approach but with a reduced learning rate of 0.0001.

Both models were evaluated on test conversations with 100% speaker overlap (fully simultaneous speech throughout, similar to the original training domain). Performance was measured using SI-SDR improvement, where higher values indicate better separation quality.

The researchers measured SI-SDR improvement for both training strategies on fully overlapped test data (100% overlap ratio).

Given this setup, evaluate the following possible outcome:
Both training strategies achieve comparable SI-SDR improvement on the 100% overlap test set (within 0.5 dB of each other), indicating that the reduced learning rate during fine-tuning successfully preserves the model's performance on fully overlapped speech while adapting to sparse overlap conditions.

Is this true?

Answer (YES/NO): NO